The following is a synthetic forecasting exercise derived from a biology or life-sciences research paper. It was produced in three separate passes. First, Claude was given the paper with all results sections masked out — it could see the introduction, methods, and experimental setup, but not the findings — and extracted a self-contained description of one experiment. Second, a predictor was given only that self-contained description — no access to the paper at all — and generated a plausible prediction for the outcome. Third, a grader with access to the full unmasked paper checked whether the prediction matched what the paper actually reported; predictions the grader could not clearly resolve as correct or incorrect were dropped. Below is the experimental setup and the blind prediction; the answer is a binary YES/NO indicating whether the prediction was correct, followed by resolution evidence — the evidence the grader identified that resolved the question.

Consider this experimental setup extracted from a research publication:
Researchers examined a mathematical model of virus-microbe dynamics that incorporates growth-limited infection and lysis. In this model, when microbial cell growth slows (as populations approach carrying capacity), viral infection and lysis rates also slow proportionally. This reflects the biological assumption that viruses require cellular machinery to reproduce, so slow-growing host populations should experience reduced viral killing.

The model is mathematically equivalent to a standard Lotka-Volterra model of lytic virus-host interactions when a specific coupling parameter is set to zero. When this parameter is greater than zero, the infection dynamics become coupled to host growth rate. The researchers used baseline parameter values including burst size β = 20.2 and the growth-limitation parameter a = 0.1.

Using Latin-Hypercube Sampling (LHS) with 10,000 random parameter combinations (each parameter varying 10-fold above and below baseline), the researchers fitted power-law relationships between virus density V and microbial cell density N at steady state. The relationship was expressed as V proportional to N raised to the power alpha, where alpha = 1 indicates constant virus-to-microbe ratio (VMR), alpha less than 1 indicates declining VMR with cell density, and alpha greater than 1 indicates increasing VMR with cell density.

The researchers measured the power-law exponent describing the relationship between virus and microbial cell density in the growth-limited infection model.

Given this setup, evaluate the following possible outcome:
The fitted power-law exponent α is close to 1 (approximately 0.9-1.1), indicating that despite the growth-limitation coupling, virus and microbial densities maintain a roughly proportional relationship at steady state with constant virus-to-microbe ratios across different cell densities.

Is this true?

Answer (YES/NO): NO